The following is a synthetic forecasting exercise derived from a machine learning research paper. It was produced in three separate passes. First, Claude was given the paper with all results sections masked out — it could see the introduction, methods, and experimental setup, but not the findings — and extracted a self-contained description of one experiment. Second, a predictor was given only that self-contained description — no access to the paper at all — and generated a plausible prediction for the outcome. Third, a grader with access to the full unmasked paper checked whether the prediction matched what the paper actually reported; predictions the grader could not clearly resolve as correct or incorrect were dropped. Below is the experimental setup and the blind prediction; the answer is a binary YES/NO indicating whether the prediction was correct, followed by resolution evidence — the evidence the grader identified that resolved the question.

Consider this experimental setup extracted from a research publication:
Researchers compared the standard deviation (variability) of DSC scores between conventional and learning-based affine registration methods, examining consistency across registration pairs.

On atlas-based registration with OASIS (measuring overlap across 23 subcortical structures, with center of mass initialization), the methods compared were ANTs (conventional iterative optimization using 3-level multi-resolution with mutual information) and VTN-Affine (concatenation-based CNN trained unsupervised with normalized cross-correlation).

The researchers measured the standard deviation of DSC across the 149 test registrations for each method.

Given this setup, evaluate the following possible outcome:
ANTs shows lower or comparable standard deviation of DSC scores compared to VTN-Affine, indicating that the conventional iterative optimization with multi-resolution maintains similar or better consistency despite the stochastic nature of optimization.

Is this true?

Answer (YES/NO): NO